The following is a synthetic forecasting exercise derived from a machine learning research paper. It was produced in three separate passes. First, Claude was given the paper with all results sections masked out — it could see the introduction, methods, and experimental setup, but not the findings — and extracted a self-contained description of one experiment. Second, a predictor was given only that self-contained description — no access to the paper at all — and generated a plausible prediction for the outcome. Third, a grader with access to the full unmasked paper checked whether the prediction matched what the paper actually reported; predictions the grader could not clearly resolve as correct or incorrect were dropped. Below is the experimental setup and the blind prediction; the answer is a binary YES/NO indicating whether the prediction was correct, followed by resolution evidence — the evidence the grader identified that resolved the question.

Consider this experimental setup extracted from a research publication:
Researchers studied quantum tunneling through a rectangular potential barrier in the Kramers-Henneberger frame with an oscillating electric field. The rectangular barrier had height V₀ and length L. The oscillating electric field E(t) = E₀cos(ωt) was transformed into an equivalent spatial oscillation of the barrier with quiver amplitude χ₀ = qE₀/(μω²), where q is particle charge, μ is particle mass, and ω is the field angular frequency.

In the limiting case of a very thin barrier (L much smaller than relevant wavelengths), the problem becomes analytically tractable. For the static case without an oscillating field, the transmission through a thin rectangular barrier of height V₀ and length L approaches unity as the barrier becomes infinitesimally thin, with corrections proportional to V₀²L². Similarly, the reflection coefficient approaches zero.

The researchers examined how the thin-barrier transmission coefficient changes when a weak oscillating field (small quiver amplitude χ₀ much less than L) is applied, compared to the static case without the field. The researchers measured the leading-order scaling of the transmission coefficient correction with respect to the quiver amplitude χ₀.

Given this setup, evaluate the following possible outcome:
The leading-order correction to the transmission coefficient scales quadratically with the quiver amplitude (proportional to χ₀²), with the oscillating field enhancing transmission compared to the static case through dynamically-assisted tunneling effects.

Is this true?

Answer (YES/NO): YES